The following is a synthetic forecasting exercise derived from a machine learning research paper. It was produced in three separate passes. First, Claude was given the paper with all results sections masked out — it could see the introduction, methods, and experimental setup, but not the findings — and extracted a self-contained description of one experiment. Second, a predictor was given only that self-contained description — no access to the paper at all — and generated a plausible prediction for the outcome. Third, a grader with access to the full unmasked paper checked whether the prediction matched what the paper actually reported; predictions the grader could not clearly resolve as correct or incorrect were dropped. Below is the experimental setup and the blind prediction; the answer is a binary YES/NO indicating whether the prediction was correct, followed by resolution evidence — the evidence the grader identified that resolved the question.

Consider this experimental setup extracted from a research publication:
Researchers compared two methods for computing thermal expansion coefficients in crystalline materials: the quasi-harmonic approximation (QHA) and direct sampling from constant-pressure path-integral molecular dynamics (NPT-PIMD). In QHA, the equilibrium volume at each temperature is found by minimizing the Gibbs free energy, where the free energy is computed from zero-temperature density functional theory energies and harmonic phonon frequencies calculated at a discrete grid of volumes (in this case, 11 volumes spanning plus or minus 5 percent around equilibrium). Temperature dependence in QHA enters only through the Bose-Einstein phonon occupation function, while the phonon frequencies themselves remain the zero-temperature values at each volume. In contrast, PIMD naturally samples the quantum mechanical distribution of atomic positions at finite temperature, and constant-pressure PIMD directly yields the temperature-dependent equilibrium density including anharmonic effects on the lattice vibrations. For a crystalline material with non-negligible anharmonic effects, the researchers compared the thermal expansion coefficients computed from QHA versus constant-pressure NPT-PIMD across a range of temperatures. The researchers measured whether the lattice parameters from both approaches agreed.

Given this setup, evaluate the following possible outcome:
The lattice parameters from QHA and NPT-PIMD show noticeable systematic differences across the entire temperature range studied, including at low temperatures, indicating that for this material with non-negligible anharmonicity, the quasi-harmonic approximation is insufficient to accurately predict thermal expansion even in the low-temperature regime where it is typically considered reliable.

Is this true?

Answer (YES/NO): NO